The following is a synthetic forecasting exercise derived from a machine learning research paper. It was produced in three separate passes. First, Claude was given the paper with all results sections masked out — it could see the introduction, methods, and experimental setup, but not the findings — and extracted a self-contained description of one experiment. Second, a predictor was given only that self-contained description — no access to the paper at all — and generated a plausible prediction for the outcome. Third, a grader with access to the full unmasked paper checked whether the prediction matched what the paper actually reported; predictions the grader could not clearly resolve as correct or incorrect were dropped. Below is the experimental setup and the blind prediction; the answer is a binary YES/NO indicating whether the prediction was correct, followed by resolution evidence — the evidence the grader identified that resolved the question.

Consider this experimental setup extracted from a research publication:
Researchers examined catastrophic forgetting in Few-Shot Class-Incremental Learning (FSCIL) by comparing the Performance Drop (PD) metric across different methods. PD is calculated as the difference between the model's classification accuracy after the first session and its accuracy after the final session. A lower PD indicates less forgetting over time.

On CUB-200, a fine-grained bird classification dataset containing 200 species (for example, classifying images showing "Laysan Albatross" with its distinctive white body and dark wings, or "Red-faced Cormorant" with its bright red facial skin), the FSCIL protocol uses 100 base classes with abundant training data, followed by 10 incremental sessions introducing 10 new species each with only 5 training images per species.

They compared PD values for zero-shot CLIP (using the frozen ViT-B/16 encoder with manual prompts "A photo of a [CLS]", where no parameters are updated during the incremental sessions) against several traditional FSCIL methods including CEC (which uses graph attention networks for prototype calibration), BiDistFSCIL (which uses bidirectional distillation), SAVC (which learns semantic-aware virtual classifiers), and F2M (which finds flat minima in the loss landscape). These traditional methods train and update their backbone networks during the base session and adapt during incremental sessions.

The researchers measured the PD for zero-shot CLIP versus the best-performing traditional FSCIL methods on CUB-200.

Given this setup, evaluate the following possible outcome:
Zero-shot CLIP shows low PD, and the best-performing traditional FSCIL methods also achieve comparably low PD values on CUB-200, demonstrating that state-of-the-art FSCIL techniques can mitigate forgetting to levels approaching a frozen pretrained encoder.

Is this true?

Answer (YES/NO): NO